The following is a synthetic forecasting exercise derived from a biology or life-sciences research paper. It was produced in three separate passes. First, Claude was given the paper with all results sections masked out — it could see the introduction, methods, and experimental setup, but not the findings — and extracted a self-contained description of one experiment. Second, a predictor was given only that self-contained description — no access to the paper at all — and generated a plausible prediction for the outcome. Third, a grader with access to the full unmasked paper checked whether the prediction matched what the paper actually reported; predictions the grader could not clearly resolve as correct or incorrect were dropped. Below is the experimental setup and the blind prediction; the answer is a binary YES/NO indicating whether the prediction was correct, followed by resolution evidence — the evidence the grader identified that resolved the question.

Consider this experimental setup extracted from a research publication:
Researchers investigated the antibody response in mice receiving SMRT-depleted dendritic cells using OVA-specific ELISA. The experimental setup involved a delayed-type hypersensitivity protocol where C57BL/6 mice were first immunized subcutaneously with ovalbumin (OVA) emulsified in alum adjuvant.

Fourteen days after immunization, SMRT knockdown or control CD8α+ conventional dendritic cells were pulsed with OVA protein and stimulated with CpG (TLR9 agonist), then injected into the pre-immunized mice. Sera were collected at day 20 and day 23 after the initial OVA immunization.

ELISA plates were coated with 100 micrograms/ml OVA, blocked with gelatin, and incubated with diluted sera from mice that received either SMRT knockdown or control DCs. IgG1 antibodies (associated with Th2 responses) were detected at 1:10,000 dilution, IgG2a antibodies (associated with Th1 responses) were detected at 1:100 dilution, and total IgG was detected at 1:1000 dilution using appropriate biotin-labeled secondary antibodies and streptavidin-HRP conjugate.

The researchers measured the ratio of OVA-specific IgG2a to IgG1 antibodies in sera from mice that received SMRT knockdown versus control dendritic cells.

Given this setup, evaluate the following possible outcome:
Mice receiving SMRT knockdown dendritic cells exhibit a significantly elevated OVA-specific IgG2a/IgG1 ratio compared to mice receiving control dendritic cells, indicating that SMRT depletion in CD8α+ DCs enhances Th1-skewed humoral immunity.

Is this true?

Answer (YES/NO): NO